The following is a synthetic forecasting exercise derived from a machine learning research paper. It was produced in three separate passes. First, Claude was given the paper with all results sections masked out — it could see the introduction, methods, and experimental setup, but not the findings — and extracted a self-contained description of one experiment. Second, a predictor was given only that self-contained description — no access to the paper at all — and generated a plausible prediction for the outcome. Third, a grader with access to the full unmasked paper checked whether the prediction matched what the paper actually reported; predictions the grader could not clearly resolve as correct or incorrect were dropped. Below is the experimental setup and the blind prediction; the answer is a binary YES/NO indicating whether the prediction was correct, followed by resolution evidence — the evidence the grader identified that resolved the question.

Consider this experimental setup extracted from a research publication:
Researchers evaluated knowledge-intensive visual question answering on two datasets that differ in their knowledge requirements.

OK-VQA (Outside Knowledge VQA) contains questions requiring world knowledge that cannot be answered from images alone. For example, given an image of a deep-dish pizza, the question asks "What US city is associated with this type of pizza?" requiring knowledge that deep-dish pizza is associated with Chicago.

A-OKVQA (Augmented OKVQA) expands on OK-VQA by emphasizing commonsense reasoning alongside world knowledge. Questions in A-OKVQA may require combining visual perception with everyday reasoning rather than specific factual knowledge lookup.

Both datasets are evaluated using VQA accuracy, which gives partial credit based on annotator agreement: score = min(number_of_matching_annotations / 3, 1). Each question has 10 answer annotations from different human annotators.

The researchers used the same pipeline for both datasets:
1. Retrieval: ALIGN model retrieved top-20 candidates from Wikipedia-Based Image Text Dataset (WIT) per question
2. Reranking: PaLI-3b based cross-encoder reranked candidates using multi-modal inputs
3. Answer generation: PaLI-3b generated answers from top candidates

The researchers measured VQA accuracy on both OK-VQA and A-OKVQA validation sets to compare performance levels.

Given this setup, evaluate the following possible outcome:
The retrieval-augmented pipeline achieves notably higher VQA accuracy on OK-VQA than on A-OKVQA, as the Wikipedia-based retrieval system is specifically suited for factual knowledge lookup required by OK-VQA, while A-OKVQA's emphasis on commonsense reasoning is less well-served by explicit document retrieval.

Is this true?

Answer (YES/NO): NO